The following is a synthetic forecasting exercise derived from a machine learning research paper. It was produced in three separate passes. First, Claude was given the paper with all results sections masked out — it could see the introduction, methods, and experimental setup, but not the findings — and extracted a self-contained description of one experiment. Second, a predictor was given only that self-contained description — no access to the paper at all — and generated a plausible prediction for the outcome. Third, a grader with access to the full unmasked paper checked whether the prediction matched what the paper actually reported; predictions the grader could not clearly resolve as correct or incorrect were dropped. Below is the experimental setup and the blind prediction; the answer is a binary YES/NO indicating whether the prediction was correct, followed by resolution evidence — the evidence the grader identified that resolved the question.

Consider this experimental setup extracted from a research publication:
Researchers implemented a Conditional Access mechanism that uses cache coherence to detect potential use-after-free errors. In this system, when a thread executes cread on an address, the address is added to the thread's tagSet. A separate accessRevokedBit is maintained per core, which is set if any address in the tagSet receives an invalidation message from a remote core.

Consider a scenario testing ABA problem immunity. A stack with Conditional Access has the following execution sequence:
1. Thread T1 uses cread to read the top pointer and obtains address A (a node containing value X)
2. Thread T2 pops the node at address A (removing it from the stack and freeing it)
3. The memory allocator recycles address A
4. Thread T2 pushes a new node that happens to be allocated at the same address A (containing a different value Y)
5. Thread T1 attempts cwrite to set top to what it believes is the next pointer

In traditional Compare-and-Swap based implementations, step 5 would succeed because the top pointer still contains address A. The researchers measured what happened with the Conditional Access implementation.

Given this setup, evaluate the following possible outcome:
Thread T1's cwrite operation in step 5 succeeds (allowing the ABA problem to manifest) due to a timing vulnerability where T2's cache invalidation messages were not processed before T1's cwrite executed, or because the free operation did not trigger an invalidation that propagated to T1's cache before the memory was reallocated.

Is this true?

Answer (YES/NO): NO